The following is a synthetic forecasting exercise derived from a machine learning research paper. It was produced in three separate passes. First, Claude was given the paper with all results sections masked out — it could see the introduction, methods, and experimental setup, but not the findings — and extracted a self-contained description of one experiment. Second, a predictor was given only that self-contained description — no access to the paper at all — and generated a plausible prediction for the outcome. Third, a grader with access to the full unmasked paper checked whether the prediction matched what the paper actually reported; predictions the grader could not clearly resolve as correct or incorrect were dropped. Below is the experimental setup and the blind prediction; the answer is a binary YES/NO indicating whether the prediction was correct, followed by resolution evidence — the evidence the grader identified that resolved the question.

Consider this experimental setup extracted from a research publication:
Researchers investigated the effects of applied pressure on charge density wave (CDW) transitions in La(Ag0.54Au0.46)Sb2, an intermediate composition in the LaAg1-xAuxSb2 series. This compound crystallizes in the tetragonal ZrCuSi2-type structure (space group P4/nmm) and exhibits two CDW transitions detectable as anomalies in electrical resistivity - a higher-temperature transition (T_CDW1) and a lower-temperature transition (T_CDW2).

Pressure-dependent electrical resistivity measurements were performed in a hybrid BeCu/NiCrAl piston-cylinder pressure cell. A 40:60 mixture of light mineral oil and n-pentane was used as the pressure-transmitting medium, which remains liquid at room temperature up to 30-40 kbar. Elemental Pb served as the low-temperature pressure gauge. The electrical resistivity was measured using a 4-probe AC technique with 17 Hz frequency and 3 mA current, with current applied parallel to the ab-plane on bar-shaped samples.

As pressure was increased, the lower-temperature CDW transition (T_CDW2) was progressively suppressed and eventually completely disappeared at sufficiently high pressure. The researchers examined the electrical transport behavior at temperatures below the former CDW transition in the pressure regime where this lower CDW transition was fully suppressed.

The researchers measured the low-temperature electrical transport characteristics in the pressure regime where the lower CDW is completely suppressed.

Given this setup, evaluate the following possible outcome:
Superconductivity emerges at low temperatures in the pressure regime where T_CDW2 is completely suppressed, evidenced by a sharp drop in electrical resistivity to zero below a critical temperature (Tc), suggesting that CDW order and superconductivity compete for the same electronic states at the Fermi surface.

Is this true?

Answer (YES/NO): NO